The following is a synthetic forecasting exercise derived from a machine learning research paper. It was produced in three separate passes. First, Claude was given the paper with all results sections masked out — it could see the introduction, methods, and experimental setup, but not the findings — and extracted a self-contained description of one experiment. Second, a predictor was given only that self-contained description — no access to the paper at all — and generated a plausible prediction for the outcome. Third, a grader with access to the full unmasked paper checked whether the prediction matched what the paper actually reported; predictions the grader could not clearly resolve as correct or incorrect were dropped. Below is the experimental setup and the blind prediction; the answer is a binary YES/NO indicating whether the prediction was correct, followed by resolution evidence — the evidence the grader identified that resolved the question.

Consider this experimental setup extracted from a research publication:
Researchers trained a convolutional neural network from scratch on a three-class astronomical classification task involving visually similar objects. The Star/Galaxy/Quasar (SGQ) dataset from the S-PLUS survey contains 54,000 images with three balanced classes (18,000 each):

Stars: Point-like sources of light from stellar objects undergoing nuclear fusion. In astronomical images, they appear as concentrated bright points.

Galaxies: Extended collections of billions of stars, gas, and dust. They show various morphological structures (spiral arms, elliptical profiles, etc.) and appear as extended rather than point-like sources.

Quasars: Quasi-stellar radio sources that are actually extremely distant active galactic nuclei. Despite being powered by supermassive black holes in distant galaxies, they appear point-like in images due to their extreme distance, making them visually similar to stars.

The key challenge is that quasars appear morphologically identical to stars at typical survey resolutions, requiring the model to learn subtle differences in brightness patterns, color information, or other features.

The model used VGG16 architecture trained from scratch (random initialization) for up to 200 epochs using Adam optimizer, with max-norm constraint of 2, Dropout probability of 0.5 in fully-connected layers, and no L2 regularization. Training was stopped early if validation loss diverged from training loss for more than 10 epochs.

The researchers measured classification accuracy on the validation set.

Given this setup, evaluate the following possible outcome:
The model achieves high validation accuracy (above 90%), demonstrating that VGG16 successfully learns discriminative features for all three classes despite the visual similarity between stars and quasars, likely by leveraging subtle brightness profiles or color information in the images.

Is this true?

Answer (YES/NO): NO